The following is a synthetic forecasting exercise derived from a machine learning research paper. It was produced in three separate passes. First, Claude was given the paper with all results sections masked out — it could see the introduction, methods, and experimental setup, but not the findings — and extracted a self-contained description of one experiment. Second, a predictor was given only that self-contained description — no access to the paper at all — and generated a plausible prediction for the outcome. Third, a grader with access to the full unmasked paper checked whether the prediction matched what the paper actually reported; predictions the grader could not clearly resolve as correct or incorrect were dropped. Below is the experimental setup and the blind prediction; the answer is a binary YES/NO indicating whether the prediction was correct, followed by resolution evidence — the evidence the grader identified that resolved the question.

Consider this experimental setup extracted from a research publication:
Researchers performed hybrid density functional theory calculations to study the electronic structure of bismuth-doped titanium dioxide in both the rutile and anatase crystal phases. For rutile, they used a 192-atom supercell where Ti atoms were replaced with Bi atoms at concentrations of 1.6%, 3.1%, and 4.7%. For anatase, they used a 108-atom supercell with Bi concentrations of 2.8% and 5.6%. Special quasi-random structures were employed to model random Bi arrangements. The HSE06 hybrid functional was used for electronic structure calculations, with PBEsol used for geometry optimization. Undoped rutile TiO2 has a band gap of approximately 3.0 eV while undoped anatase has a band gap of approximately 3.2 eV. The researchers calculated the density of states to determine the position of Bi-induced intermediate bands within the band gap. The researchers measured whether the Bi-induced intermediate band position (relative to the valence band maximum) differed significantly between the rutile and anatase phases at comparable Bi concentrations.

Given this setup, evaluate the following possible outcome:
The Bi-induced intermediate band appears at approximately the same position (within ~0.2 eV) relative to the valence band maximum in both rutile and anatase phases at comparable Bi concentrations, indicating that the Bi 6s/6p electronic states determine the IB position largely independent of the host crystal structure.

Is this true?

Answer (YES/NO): NO